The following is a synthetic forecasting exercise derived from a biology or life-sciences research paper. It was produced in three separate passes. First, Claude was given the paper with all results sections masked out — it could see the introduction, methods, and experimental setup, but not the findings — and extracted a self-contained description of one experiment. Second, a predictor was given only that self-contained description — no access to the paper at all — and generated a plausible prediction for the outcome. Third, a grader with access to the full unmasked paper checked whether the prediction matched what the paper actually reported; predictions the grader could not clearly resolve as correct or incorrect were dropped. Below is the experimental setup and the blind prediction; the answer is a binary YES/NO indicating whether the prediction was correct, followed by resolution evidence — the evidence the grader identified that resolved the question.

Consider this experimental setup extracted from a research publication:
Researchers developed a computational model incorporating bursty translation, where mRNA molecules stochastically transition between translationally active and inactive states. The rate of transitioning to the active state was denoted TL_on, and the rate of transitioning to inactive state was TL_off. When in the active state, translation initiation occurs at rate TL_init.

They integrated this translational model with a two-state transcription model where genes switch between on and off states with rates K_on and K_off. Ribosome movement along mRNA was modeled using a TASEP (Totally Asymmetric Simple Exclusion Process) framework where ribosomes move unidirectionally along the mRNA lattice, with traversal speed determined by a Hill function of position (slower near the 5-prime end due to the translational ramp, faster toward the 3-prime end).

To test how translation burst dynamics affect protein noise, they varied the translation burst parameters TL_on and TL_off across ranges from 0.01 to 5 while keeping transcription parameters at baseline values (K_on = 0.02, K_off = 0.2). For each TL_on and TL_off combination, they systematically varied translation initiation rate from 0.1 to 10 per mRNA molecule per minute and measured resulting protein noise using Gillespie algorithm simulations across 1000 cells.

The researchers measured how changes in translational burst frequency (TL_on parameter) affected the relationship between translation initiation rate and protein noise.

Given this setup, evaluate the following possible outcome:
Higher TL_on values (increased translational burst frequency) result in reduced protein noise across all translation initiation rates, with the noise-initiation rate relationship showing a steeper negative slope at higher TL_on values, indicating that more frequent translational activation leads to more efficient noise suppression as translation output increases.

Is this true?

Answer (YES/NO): NO